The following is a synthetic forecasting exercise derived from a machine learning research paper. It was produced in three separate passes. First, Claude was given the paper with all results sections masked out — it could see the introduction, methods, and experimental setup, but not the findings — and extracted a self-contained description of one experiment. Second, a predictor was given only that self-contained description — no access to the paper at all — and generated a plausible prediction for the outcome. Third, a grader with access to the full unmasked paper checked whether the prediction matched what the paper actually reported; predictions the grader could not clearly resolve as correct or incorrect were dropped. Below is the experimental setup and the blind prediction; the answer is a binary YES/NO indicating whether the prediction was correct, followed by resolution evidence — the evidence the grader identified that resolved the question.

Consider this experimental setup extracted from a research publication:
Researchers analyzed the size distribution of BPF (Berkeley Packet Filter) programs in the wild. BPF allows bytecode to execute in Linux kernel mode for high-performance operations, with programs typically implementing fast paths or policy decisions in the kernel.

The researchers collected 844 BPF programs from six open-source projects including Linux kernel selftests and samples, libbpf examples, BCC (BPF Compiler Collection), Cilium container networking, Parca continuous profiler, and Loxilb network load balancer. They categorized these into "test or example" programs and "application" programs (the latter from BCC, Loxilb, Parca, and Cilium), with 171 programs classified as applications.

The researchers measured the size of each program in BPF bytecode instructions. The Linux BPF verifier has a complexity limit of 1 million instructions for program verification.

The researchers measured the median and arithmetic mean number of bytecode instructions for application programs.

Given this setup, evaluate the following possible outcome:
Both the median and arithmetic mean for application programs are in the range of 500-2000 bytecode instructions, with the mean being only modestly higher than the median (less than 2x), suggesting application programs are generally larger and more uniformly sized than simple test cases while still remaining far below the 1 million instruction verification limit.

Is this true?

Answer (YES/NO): NO